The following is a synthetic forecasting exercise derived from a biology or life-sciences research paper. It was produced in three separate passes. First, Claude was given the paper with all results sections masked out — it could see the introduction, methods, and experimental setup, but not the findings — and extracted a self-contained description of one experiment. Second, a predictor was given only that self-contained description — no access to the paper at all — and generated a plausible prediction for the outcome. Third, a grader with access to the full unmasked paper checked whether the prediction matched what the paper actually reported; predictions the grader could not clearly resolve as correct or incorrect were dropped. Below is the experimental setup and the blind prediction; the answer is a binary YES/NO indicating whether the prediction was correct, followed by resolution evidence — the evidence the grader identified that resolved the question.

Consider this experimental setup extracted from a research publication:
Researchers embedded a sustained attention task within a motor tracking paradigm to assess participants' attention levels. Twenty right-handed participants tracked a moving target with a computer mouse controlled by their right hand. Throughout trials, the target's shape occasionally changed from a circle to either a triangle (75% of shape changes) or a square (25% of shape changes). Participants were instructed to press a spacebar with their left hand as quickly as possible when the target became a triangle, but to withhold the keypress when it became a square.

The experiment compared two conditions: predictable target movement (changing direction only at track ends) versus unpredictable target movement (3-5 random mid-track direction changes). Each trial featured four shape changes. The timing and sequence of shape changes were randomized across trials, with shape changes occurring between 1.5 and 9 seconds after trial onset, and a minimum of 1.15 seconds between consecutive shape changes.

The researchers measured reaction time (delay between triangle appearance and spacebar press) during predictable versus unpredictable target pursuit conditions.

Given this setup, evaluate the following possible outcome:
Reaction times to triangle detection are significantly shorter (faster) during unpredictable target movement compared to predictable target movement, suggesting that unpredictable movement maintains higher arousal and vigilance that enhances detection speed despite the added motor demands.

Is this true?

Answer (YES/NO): NO